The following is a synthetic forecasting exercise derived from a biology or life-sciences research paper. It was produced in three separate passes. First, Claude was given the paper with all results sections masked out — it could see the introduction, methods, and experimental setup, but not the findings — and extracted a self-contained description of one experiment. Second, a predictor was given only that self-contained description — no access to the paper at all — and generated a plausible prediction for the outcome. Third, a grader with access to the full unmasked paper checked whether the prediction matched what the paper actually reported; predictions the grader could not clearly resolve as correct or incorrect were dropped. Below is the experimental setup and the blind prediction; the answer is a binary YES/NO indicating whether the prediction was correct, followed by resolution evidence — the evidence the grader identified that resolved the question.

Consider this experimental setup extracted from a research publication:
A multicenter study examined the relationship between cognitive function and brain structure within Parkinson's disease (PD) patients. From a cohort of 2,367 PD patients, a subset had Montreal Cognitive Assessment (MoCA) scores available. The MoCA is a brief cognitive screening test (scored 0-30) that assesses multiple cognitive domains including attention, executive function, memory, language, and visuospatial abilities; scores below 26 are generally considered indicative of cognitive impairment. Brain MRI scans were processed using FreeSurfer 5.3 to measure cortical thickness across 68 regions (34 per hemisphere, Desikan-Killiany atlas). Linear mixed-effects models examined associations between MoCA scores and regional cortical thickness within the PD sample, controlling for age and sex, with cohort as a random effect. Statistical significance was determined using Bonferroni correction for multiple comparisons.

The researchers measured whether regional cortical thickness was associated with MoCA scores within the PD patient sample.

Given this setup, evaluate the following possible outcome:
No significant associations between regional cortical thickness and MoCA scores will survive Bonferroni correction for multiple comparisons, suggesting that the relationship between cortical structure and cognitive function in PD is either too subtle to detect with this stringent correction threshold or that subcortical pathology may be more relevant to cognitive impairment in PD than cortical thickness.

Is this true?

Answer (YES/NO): NO